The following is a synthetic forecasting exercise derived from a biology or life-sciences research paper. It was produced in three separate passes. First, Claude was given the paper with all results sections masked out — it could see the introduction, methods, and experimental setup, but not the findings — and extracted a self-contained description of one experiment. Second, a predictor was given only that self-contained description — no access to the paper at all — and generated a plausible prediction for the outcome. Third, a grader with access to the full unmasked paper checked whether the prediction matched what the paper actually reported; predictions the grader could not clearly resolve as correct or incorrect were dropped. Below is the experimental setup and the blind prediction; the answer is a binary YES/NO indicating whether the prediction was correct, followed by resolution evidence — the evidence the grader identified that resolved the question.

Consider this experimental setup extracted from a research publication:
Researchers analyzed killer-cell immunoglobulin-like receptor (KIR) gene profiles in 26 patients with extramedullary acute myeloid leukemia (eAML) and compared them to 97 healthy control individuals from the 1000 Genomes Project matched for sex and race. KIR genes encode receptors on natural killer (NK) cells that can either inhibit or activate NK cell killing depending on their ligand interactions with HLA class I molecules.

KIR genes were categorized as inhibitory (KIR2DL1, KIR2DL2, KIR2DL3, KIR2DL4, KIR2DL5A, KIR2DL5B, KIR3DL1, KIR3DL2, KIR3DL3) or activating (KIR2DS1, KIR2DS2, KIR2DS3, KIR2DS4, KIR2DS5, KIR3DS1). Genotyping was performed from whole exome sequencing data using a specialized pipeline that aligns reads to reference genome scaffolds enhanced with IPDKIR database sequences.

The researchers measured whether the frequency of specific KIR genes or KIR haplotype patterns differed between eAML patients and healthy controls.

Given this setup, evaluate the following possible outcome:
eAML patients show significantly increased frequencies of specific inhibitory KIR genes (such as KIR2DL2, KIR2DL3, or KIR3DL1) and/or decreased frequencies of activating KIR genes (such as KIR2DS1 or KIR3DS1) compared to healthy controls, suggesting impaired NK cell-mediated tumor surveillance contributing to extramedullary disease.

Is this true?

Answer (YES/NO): NO